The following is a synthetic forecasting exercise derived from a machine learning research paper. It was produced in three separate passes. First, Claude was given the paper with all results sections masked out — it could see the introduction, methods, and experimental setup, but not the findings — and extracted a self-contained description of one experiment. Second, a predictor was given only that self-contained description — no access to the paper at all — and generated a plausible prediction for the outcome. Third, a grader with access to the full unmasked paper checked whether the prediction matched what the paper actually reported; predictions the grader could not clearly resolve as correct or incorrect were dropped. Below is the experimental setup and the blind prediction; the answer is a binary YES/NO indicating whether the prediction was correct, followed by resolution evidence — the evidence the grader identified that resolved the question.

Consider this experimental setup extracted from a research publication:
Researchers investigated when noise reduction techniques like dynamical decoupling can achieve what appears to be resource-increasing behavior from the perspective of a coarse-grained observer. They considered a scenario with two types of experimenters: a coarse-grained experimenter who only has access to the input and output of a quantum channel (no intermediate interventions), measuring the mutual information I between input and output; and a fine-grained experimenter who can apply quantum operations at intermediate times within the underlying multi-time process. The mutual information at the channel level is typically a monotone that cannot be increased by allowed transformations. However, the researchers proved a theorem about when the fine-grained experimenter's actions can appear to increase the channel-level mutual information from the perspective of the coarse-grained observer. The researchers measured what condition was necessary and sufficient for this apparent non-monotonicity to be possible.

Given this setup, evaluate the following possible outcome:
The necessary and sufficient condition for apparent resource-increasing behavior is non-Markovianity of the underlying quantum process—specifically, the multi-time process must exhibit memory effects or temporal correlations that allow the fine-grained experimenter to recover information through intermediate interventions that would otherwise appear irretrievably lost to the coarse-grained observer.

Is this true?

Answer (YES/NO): NO